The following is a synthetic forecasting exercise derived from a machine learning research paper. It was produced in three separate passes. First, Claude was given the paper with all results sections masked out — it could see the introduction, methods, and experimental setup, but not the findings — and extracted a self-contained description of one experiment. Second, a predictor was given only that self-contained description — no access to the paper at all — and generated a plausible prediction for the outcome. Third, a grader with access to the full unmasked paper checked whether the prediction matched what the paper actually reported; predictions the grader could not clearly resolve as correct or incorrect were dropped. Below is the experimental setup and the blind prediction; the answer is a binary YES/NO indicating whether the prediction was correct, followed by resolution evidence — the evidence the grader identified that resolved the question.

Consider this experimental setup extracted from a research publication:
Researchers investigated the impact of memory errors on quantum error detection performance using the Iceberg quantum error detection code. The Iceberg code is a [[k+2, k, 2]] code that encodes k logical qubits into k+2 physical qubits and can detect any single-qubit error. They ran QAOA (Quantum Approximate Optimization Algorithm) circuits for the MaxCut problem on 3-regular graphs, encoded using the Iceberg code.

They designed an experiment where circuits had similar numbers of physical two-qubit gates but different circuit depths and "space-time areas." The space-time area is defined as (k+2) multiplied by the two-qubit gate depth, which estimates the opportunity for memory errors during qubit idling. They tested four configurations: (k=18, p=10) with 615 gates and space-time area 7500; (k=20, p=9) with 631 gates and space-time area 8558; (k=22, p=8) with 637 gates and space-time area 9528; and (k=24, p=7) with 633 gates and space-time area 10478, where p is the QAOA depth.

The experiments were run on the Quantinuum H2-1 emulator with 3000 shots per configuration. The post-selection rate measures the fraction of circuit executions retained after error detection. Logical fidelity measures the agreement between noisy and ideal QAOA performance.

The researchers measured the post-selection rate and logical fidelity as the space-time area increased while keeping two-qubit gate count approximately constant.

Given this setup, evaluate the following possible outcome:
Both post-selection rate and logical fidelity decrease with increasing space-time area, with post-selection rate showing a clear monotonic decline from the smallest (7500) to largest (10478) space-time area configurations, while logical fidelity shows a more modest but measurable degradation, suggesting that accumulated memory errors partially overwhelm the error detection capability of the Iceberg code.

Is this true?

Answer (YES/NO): YES